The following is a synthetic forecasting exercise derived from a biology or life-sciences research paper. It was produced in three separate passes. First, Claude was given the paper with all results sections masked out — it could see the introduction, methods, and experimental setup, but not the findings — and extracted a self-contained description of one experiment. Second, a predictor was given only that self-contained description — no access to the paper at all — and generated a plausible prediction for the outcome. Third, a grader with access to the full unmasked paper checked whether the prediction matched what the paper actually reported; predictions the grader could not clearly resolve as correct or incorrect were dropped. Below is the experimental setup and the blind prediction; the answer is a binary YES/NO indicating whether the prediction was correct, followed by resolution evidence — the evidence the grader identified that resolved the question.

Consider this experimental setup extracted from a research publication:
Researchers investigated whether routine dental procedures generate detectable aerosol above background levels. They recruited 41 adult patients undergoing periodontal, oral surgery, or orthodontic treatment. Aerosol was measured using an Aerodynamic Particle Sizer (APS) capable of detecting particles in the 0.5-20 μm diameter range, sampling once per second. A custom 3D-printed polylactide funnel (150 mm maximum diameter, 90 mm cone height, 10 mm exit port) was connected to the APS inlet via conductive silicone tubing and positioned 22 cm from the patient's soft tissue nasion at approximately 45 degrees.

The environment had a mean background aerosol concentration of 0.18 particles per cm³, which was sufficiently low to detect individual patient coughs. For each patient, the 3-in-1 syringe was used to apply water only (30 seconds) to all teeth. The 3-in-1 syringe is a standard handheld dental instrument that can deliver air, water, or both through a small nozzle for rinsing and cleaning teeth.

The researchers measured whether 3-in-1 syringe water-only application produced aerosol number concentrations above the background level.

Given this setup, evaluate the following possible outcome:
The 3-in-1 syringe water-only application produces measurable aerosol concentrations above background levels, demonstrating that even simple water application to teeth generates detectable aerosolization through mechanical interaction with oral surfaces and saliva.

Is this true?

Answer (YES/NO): NO